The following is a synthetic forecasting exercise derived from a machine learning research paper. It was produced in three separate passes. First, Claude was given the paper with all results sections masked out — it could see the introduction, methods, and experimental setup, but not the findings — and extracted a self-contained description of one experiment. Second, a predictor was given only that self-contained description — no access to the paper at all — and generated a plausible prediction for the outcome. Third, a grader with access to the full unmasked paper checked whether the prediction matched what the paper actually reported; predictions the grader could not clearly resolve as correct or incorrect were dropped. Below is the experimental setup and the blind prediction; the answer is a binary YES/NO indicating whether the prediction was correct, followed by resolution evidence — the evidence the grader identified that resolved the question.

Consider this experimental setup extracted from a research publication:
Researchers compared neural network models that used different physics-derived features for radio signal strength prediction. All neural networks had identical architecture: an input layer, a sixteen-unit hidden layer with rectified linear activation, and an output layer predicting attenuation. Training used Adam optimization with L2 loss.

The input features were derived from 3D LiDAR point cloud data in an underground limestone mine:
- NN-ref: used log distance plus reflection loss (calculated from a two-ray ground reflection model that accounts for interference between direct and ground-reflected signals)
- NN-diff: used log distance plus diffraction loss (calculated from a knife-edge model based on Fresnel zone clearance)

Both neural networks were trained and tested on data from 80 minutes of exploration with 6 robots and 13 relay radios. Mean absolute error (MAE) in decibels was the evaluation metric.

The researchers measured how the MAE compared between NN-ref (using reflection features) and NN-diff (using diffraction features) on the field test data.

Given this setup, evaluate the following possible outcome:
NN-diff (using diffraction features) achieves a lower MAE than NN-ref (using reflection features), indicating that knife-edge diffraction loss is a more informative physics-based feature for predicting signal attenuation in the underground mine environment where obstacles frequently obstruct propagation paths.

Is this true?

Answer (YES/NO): NO